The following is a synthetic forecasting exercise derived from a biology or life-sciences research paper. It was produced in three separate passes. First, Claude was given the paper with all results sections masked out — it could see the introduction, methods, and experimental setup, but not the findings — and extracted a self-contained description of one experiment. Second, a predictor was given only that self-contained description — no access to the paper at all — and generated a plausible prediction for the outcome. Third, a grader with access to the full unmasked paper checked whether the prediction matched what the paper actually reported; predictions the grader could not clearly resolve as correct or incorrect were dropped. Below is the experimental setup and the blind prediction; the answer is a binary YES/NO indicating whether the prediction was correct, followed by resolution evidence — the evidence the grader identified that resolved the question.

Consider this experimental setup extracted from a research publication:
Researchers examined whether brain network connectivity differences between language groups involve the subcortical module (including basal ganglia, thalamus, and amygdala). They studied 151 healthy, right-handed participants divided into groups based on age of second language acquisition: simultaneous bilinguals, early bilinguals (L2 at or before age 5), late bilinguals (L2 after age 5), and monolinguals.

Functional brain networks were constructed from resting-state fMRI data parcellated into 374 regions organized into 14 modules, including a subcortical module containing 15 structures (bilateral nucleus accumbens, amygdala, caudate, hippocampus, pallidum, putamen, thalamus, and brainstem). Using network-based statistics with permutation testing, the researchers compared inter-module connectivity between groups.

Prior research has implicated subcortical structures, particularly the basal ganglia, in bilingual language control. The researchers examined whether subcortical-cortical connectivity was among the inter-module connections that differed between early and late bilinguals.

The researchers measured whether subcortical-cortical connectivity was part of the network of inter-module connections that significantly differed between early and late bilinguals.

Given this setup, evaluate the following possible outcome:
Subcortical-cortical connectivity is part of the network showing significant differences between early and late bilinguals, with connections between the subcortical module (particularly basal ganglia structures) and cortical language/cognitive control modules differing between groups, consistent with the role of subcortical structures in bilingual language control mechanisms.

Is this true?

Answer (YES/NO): NO